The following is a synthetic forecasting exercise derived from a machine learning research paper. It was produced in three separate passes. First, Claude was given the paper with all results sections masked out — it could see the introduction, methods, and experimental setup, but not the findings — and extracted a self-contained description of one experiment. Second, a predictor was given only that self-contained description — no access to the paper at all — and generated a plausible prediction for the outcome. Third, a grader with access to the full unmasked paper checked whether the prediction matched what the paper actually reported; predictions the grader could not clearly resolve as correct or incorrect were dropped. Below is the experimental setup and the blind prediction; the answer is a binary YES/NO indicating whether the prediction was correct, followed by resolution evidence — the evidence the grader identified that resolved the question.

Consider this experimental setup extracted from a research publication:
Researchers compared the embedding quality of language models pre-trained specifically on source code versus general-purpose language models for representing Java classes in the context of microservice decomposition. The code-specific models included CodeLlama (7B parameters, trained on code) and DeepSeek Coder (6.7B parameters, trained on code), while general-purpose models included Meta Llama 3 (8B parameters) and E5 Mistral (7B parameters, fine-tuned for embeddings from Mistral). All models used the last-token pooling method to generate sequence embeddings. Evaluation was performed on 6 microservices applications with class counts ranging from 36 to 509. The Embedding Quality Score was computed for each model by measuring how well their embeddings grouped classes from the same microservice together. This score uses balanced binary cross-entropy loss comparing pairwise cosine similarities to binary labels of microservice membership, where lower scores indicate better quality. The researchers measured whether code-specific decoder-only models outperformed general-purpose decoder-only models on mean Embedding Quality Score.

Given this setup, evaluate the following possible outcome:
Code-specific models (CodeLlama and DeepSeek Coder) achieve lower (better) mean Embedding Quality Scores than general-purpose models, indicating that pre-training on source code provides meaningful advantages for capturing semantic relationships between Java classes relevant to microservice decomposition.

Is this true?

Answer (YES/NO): NO